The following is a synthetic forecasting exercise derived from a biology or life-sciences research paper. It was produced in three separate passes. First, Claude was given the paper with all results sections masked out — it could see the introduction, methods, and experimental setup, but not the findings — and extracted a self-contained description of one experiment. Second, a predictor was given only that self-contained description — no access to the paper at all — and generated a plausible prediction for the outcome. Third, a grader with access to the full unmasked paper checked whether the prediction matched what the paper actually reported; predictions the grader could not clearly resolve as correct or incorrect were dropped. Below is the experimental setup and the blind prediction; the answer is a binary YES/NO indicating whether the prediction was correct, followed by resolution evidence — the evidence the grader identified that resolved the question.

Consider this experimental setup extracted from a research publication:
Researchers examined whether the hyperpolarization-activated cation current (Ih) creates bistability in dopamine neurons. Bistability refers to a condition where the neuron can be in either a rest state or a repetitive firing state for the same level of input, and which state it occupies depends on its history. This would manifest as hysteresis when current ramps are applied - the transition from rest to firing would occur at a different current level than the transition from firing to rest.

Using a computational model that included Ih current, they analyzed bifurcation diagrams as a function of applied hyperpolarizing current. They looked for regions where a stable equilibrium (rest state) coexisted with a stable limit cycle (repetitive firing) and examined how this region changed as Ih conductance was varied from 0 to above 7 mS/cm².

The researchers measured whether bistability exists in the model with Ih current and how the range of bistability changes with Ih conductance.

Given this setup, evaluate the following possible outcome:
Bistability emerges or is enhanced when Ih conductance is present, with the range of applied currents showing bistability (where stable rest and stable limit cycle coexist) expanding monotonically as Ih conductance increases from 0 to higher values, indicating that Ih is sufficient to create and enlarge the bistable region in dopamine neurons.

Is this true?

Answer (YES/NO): YES